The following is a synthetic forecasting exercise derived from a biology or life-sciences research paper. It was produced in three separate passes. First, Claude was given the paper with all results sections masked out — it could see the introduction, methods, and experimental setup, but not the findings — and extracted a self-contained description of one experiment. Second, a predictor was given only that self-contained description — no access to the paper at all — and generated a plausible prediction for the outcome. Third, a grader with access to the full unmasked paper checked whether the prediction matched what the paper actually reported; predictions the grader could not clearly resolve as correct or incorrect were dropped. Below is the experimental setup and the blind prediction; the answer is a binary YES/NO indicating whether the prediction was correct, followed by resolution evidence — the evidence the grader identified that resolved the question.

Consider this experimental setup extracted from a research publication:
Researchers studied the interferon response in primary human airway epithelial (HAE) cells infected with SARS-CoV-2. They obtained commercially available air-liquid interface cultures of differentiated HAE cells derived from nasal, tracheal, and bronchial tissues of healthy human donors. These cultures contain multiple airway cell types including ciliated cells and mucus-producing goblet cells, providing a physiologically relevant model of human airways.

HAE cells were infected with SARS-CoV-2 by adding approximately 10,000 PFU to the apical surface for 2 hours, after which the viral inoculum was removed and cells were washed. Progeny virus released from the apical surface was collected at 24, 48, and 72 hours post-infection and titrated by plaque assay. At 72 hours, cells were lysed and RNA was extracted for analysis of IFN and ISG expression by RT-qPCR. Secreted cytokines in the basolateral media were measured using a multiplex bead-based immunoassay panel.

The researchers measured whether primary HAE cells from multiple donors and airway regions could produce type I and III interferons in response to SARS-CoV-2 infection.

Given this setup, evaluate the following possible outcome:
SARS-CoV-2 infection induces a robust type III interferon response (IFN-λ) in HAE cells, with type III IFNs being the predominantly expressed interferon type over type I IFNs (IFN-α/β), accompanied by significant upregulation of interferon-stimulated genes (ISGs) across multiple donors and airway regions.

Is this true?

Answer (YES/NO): NO